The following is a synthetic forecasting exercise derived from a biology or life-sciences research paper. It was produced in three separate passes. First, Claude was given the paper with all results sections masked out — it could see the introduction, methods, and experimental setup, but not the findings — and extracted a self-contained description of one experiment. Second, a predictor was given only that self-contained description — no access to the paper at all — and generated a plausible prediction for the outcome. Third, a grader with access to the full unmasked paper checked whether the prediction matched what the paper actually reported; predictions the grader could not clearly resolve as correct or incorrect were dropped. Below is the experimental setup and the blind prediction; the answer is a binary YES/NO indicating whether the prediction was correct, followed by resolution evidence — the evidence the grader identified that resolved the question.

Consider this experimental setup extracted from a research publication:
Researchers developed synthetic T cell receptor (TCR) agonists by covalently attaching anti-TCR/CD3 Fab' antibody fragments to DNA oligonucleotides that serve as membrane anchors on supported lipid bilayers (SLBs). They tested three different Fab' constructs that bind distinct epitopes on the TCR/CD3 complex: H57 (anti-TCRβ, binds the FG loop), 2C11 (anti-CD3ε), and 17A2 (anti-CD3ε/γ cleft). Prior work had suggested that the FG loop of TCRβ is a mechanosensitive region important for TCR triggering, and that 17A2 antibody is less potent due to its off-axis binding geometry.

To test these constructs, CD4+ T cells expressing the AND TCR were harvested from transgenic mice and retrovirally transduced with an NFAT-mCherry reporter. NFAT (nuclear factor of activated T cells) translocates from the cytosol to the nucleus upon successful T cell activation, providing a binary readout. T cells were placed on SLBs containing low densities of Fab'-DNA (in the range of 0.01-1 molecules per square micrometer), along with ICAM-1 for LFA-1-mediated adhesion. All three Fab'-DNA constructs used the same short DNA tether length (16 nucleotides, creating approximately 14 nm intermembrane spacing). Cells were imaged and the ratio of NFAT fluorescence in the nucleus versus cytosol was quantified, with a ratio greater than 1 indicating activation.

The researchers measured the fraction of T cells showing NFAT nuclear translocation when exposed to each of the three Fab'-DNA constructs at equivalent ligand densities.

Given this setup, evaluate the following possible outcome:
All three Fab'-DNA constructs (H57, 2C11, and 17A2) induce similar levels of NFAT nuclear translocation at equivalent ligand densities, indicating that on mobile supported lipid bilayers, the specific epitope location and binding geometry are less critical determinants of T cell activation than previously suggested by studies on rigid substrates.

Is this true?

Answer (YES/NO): YES